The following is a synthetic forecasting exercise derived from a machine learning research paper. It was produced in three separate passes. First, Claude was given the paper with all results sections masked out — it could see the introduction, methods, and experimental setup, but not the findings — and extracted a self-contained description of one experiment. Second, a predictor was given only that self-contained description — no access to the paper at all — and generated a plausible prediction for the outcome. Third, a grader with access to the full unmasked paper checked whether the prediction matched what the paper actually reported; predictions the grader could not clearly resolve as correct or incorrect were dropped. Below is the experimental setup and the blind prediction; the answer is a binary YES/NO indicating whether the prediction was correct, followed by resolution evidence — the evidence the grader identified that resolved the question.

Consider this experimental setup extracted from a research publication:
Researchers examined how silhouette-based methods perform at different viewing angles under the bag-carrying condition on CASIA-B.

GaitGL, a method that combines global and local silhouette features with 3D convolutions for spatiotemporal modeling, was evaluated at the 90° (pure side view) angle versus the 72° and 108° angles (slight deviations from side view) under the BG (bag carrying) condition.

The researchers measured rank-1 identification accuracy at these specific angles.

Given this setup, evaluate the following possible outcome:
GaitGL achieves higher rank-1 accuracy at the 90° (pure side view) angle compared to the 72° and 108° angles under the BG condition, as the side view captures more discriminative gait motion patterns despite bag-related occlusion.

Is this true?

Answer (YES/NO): NO